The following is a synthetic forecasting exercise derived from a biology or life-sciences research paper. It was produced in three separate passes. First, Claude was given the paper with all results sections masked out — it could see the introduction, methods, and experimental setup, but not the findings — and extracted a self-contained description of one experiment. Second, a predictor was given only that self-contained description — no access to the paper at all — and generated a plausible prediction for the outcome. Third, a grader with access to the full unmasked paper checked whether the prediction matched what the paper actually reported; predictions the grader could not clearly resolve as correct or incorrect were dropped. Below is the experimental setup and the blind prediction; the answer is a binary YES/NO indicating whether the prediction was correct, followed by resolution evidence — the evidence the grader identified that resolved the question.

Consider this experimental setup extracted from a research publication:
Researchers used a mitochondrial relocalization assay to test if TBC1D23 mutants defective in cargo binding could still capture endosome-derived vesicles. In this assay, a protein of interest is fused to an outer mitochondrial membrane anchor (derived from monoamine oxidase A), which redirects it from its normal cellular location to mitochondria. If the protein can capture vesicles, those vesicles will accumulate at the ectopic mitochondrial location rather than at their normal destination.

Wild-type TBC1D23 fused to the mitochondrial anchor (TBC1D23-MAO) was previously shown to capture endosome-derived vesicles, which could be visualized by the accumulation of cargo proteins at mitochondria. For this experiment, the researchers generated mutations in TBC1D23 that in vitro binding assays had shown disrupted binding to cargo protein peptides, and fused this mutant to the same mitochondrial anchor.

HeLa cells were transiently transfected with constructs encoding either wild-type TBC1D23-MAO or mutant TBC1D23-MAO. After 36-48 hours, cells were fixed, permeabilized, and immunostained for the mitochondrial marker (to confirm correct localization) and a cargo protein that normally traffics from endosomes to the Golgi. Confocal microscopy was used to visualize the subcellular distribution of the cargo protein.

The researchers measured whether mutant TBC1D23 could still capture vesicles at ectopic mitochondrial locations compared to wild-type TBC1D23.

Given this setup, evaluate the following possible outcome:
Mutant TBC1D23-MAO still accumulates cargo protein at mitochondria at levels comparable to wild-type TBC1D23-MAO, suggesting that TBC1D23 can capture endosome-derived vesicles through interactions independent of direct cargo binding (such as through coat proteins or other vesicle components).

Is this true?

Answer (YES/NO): NO